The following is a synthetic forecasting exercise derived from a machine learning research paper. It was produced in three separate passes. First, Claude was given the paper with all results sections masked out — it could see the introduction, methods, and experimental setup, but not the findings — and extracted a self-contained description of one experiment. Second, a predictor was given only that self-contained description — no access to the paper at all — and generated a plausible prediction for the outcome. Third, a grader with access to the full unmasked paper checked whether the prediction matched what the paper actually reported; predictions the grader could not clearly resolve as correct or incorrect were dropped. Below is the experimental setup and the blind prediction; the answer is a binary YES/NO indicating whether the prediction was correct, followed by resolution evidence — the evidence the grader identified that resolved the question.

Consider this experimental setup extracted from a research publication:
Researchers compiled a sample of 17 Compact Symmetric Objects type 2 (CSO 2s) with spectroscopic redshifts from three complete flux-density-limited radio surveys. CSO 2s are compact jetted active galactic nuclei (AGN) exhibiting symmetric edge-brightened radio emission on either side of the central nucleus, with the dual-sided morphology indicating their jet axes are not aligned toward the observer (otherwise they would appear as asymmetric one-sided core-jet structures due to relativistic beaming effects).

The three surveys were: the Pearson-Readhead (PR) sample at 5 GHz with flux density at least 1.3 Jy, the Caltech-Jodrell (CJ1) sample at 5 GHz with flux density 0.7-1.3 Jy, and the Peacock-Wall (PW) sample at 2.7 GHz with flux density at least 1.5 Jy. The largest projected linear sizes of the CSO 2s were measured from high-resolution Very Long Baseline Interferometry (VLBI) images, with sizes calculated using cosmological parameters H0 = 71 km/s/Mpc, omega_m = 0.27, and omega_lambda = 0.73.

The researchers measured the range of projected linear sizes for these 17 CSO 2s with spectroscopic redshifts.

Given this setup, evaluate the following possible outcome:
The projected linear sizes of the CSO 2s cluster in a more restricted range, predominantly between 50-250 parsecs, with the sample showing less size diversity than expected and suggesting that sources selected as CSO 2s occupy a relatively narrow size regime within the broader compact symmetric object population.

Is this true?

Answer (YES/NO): NO